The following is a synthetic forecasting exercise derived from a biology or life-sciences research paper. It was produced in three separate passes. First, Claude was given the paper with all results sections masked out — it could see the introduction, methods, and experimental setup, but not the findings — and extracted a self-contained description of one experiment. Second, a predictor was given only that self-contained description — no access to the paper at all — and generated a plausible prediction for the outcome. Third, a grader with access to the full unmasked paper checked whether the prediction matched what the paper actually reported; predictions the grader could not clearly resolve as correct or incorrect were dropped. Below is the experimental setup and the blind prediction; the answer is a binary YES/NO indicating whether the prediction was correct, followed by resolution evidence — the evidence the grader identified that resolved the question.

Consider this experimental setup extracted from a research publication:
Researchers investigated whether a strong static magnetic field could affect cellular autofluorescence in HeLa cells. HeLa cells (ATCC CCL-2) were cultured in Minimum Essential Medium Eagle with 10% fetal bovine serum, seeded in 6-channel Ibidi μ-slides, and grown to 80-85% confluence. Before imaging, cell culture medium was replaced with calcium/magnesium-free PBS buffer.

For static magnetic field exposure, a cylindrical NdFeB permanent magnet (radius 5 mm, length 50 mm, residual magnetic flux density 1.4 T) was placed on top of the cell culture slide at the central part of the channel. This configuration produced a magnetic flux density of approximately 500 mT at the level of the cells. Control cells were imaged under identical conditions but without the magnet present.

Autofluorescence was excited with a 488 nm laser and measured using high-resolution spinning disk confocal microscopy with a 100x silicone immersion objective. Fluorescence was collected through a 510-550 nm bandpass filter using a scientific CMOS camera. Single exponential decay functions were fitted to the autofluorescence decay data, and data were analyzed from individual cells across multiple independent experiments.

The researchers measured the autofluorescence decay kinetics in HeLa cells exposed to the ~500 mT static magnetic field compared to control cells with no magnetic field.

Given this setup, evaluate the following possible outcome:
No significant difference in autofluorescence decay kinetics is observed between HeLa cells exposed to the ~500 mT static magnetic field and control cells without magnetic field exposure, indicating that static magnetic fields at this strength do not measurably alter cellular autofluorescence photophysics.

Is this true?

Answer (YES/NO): YES